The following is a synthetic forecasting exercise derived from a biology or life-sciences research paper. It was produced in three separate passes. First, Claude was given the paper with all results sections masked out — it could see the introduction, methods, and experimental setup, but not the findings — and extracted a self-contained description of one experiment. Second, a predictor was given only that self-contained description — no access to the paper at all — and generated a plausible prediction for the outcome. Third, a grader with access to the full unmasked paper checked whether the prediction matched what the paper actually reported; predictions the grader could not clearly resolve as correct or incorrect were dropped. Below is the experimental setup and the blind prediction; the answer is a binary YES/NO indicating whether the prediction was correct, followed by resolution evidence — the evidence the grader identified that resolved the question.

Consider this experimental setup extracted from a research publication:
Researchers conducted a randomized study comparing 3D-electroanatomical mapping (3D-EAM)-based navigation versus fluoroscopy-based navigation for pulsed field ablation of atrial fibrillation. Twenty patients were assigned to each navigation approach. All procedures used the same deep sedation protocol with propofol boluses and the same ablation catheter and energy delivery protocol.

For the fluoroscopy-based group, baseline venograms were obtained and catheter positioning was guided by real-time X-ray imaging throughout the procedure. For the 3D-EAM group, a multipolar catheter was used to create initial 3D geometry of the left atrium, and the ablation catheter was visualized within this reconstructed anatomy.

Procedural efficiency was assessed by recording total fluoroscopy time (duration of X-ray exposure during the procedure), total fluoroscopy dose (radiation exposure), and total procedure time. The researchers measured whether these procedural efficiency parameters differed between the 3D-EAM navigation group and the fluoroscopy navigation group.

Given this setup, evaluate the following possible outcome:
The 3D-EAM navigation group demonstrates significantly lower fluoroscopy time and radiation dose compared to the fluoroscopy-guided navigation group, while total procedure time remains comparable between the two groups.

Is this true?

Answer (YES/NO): NO